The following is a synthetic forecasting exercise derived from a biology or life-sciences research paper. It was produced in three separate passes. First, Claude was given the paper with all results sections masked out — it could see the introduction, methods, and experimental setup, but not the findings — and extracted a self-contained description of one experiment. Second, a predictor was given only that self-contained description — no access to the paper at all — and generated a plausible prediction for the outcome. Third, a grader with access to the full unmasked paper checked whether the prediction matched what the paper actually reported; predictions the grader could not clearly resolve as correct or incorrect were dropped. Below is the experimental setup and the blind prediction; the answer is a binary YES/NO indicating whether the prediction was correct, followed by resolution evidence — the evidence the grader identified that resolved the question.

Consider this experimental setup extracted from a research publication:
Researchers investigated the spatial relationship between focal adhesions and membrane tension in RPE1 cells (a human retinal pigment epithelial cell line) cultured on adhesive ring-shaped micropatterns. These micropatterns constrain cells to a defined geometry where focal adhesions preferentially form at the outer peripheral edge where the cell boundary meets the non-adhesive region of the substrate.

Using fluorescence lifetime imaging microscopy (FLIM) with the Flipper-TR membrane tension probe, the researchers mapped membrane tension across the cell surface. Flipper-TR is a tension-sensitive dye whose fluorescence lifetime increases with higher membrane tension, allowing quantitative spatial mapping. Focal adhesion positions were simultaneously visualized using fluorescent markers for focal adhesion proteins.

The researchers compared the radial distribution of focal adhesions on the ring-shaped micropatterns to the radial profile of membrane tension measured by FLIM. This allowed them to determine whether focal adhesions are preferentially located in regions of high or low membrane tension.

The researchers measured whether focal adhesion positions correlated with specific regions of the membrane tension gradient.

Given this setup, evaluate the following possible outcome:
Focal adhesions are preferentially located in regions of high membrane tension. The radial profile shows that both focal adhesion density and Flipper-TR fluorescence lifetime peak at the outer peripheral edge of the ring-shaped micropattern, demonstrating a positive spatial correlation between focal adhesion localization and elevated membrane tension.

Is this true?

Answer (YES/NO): NO